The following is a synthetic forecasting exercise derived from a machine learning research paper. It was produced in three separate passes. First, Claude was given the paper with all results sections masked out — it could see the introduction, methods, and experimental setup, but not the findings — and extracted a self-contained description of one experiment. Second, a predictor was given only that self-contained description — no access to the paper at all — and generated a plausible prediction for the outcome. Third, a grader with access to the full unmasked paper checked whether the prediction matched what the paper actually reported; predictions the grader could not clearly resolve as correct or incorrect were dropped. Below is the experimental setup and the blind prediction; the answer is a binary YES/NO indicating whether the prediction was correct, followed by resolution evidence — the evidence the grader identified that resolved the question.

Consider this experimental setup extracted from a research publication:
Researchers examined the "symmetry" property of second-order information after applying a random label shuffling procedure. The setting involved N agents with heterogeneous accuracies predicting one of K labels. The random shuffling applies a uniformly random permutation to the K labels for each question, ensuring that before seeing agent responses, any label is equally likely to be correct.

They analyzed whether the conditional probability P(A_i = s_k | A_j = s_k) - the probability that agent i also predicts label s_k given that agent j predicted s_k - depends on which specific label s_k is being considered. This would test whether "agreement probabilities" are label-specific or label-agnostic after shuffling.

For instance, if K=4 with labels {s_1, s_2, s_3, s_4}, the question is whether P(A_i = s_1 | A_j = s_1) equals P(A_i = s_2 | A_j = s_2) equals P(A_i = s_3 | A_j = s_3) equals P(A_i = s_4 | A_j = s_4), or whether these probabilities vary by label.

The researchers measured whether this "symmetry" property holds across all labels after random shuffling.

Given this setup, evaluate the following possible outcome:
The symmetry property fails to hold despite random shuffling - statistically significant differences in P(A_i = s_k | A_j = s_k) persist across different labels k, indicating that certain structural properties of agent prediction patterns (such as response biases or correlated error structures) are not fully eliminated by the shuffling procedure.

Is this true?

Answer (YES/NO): NO